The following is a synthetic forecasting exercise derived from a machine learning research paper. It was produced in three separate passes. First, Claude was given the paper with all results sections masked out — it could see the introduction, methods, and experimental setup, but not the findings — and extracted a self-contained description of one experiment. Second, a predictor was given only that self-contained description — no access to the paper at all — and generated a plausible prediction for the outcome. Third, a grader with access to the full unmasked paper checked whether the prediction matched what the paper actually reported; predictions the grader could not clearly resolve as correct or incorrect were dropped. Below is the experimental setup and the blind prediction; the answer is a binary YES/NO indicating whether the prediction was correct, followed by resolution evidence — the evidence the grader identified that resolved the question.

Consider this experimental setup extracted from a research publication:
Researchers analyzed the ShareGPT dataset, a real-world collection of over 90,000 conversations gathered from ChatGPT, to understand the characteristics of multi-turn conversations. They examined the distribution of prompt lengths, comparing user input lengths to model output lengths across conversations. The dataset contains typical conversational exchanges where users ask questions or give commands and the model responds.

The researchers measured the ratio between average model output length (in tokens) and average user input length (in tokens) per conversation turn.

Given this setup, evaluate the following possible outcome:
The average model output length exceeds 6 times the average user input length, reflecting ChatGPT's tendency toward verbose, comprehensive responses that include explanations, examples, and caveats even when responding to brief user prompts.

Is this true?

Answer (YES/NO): YES